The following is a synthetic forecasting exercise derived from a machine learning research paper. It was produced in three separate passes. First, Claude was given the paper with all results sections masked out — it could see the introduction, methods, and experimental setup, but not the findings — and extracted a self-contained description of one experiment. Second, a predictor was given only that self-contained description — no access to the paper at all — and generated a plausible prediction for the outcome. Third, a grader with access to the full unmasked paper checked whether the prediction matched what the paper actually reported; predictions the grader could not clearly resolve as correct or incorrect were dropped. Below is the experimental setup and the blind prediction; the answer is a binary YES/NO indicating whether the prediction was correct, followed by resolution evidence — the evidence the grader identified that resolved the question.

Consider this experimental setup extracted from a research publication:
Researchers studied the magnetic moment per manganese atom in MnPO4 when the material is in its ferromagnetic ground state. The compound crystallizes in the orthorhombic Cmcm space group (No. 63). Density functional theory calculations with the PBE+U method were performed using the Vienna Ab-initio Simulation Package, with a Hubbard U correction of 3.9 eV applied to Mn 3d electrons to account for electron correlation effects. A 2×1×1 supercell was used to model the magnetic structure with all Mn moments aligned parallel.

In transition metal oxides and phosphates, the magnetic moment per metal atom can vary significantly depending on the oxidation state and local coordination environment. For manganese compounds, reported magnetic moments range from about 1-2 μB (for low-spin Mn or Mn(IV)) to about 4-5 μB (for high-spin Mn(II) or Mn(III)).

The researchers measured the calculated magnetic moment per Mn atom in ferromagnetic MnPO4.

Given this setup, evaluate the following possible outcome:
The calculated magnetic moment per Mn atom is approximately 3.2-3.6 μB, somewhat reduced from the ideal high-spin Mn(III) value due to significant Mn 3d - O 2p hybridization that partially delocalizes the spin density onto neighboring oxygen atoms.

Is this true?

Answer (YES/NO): NO